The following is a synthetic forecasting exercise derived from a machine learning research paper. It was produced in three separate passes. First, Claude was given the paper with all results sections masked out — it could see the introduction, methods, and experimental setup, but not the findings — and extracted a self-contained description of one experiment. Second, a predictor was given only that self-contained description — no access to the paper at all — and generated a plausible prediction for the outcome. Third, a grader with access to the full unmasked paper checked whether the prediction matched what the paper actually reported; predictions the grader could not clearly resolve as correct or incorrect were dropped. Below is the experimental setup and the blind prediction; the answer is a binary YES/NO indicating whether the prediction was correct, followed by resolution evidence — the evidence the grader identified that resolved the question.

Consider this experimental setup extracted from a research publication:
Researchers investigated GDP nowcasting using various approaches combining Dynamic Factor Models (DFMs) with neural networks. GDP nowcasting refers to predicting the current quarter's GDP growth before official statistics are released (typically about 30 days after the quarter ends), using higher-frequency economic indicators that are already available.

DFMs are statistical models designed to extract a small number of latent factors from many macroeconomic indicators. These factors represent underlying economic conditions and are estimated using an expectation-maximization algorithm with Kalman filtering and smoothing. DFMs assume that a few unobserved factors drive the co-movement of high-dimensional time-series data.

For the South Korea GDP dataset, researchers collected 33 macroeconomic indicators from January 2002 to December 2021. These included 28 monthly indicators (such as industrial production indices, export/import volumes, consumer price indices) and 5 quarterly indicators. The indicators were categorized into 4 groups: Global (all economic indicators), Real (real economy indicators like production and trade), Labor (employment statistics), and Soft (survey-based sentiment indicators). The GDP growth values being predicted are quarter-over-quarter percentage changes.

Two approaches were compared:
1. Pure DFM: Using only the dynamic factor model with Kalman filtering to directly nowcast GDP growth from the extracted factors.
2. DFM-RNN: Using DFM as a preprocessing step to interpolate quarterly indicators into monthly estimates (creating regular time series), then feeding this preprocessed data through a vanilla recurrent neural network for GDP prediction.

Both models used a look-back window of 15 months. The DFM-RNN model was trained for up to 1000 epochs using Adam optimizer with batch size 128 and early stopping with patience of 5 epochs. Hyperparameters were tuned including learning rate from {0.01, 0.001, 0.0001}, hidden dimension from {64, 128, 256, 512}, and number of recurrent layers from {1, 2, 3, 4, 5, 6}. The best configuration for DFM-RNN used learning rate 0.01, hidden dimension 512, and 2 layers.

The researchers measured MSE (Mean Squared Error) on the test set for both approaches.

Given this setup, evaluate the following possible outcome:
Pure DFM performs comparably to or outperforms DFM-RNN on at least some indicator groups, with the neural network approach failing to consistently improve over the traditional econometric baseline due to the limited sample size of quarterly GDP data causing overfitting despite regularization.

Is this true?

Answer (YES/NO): NO